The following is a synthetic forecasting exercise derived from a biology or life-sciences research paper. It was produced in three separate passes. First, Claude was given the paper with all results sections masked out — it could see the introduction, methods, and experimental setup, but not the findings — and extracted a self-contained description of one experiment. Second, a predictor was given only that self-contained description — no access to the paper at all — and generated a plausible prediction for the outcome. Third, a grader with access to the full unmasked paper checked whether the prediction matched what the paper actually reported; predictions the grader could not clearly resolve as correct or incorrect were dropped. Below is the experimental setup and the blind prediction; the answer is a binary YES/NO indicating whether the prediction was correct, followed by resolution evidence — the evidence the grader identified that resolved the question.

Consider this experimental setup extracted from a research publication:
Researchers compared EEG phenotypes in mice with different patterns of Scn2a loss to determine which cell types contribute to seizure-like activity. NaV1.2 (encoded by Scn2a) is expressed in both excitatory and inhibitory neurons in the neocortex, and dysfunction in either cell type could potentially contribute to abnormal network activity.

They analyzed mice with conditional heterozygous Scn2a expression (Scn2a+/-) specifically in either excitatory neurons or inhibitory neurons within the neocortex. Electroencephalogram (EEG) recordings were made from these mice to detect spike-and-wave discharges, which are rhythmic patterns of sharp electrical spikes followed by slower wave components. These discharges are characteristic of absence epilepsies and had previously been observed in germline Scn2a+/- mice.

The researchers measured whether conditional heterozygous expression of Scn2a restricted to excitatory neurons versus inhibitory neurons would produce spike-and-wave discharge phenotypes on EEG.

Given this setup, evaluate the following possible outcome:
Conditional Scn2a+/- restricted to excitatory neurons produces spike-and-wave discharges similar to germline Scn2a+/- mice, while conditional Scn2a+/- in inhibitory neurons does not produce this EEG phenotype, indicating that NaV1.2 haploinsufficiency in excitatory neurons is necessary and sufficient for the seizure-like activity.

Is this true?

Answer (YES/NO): YES